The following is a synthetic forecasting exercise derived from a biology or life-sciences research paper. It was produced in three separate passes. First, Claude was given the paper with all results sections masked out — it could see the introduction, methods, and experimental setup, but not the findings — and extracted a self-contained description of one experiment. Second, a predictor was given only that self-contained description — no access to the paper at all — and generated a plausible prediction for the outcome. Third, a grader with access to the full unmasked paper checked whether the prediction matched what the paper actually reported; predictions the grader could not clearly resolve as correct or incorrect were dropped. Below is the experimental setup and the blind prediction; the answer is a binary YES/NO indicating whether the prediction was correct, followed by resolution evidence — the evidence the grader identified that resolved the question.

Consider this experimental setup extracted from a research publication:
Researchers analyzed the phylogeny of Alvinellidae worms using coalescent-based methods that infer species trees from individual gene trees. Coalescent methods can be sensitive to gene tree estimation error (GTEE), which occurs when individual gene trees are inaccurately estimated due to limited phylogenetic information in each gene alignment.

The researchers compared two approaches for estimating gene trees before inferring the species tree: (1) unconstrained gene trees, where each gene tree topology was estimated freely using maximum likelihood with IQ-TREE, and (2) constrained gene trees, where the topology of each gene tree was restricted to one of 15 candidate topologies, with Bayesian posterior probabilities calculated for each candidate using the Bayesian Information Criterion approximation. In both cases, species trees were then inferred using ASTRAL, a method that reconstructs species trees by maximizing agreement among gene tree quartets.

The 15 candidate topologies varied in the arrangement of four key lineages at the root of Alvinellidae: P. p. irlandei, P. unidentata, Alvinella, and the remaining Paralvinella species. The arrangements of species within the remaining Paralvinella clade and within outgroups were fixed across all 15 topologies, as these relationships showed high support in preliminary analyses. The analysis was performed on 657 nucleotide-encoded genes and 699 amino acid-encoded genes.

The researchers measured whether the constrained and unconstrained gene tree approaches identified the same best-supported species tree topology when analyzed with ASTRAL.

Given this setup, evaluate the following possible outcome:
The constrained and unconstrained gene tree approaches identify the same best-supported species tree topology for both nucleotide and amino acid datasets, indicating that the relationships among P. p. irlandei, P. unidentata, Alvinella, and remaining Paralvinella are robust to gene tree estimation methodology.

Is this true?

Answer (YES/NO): NO